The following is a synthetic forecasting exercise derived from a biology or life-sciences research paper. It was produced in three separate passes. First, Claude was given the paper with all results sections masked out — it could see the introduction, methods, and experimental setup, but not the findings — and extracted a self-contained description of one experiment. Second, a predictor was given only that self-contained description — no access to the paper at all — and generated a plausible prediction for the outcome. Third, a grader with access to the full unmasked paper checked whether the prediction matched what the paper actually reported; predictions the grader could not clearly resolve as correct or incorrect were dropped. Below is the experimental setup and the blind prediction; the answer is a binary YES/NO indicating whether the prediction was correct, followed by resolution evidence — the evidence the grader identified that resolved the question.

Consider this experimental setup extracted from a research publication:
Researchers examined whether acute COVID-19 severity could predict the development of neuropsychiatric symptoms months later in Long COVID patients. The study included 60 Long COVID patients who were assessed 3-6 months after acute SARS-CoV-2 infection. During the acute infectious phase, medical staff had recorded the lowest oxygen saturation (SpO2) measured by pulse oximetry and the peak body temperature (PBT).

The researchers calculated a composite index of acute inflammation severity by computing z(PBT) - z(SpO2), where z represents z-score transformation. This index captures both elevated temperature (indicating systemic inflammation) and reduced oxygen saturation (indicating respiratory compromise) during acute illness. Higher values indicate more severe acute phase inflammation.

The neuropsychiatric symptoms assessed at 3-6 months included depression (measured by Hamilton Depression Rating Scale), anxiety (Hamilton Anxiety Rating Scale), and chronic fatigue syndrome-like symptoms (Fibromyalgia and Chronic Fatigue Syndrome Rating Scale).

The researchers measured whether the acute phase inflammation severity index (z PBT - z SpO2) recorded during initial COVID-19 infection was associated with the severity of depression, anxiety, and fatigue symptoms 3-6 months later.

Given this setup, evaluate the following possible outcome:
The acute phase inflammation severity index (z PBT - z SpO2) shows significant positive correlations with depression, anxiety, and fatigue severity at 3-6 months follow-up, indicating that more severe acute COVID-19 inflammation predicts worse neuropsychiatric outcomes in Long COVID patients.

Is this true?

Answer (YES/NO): YES